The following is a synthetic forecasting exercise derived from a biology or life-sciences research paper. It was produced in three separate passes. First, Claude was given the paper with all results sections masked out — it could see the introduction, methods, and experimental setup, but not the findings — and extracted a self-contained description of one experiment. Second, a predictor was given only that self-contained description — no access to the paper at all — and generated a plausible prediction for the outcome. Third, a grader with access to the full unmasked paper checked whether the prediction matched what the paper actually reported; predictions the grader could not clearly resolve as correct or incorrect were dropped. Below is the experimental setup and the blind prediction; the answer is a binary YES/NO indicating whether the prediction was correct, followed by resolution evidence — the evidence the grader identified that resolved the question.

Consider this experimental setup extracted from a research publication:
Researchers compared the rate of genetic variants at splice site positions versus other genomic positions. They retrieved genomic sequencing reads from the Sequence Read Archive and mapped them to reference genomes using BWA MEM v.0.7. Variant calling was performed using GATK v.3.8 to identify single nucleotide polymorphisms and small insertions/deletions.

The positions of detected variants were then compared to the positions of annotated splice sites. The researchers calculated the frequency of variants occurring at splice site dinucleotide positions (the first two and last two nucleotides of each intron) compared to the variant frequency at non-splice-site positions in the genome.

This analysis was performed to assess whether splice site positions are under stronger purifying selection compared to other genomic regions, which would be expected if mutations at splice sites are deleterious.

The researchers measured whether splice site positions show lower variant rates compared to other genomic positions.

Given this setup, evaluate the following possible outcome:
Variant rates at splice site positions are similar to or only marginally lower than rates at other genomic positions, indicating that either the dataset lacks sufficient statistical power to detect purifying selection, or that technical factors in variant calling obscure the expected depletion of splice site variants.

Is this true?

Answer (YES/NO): NO